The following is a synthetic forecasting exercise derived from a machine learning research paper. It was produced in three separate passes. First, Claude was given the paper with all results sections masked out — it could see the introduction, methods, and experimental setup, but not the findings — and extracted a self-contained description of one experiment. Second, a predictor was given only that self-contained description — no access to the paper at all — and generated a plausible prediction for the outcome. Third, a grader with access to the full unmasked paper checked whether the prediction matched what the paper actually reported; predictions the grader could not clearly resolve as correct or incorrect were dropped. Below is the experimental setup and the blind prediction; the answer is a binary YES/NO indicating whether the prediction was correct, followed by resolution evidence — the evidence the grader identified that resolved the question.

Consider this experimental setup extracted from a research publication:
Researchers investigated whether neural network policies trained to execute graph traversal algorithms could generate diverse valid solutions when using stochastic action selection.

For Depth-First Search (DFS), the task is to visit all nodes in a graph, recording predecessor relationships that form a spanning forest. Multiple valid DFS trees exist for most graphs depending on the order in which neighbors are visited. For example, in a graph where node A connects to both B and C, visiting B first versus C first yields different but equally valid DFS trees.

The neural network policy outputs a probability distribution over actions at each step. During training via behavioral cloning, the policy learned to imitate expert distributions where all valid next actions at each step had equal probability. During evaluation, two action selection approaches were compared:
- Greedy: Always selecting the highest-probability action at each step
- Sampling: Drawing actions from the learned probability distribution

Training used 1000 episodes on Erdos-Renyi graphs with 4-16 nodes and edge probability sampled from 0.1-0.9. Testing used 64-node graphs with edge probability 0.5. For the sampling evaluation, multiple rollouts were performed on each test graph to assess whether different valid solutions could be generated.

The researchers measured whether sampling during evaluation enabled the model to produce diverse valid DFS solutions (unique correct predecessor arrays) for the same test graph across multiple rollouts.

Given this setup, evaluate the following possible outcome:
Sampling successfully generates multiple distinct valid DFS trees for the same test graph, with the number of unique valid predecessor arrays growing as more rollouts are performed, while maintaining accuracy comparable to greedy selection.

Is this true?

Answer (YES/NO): NO